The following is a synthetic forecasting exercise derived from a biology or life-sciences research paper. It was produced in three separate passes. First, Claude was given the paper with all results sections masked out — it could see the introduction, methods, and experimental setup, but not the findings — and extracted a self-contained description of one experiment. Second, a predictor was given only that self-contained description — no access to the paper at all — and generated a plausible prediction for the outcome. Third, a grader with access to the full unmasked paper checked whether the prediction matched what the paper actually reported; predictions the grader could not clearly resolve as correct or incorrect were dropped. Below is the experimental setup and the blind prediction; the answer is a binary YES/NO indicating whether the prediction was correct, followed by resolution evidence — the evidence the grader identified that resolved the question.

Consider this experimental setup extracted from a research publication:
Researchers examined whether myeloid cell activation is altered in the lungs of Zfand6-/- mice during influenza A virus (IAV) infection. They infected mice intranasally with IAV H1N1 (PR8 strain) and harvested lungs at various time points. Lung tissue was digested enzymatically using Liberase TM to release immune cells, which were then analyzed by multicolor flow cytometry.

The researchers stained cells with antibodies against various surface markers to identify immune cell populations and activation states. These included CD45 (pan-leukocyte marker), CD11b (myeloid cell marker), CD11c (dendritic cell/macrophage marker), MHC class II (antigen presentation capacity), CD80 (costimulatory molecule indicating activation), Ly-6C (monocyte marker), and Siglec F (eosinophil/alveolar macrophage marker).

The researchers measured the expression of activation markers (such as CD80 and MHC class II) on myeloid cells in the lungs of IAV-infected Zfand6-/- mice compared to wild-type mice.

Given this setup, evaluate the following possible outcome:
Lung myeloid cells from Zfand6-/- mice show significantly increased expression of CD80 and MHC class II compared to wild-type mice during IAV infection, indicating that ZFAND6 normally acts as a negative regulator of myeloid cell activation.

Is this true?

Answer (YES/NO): NO